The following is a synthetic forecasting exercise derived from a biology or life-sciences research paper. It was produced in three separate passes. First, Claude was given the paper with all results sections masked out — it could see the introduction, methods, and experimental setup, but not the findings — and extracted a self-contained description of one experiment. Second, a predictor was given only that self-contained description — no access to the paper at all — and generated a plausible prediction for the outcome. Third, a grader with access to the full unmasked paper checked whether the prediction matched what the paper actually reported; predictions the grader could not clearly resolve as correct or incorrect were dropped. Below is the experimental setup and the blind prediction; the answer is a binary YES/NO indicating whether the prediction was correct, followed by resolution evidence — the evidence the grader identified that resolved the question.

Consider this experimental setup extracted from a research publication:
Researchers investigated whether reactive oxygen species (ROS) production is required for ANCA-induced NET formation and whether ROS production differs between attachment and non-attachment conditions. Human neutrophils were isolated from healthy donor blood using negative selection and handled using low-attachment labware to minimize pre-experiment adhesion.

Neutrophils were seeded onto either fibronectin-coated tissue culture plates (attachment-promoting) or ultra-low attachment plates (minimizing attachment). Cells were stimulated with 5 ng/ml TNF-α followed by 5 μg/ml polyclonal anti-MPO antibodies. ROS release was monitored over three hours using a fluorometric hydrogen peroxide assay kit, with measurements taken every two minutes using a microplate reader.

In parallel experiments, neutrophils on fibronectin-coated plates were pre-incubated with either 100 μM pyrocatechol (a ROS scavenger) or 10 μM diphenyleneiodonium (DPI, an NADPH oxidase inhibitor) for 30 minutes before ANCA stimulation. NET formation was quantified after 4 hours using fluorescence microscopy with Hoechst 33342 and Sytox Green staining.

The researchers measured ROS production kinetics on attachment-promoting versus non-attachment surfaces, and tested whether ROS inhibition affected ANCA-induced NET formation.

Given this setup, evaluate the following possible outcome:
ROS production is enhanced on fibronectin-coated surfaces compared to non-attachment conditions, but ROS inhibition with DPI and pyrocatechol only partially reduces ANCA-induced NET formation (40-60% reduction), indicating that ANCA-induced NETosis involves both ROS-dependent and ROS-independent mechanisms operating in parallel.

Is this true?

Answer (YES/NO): NO